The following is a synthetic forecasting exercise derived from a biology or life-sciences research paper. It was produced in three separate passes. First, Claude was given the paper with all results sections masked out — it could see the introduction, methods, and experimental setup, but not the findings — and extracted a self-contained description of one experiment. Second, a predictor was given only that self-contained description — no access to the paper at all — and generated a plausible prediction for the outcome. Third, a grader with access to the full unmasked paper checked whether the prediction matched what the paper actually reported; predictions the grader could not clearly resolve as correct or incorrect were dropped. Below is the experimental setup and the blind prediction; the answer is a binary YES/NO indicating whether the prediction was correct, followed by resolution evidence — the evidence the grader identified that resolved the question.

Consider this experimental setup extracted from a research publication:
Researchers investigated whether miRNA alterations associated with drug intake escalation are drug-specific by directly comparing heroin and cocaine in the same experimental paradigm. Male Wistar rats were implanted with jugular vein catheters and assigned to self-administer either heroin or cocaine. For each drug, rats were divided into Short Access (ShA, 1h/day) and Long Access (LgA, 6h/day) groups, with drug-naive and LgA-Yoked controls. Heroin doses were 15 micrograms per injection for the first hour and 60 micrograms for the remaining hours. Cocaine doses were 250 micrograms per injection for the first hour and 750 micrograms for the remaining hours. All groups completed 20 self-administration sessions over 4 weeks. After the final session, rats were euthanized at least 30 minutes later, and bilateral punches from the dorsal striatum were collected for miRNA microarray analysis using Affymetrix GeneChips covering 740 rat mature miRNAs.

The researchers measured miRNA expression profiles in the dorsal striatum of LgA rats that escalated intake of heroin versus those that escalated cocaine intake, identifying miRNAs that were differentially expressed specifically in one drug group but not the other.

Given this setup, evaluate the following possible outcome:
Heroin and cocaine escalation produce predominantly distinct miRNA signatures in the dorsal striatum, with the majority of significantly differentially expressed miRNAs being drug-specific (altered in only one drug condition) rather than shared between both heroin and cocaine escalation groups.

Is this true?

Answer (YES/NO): YES